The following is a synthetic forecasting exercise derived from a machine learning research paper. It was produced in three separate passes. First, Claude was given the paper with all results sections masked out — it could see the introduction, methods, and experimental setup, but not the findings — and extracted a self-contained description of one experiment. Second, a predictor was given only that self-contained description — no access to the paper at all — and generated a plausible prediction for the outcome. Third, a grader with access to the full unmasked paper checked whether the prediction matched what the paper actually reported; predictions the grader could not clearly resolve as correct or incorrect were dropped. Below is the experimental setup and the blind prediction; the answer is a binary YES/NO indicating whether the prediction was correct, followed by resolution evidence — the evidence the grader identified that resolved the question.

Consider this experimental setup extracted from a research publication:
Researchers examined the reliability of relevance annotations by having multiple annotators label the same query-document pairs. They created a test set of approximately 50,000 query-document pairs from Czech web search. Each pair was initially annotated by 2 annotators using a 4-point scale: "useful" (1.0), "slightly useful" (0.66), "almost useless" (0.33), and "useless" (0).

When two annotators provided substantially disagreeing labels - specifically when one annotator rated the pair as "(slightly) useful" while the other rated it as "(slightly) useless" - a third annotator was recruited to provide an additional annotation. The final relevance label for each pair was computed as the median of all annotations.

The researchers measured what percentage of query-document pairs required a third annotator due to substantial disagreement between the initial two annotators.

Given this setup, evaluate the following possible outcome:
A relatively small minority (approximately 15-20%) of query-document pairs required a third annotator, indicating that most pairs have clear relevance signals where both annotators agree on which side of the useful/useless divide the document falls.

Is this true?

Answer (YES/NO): NO